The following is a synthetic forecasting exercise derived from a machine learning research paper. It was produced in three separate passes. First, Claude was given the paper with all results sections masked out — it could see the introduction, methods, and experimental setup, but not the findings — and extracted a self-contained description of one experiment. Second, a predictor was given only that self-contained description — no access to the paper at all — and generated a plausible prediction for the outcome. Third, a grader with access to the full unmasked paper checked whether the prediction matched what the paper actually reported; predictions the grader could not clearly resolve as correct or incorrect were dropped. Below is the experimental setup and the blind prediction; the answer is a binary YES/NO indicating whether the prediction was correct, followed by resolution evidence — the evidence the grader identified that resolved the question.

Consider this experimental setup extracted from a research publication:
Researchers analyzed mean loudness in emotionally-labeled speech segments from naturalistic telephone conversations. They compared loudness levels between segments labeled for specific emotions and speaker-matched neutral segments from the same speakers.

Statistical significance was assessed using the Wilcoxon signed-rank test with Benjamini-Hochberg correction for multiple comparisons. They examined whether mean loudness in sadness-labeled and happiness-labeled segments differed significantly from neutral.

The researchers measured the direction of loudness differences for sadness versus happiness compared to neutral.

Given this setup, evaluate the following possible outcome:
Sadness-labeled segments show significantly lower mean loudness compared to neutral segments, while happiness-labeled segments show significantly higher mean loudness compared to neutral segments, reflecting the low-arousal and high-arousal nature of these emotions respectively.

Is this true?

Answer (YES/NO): YES